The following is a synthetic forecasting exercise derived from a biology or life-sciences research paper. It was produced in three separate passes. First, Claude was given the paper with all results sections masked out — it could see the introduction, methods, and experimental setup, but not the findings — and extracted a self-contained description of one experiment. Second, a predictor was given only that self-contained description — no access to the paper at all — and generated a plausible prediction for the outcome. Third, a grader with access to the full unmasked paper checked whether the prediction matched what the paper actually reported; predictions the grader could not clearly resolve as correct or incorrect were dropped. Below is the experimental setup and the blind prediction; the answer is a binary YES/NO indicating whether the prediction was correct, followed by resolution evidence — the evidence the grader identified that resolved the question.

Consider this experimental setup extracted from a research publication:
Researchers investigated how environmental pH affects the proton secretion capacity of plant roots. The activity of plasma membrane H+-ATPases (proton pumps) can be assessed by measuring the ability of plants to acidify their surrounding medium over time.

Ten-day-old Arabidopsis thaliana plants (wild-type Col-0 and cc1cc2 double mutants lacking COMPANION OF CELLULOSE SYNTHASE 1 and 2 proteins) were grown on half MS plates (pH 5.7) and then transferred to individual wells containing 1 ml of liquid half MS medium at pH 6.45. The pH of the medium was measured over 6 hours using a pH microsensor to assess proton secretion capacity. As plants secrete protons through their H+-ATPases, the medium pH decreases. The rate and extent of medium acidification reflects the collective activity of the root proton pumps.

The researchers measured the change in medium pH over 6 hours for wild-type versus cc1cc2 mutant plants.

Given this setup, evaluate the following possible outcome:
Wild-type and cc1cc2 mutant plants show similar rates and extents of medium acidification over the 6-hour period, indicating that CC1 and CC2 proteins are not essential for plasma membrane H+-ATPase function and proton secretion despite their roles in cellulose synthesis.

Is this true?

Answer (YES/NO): NO